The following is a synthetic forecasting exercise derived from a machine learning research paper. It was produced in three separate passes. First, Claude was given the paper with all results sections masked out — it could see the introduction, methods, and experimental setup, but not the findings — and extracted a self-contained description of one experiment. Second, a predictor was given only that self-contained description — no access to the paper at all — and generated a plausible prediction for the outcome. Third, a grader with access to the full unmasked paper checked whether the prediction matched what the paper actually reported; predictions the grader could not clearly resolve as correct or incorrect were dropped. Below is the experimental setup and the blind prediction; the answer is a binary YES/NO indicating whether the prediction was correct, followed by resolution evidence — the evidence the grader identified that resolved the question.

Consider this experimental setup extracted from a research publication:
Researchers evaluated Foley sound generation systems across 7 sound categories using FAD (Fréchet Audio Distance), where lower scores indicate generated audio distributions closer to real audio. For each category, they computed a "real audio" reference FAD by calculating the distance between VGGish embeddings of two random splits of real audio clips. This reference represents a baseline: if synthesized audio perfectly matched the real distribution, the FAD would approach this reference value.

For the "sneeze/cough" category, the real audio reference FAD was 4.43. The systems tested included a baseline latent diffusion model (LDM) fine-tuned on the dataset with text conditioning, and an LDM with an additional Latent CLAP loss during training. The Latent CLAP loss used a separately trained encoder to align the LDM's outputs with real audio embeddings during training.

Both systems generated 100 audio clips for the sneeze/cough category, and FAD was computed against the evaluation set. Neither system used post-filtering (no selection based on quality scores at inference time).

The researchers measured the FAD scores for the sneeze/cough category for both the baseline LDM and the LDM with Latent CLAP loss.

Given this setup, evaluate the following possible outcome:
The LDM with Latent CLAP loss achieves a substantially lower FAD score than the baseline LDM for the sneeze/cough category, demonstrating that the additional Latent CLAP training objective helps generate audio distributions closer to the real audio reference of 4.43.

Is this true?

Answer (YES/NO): NO